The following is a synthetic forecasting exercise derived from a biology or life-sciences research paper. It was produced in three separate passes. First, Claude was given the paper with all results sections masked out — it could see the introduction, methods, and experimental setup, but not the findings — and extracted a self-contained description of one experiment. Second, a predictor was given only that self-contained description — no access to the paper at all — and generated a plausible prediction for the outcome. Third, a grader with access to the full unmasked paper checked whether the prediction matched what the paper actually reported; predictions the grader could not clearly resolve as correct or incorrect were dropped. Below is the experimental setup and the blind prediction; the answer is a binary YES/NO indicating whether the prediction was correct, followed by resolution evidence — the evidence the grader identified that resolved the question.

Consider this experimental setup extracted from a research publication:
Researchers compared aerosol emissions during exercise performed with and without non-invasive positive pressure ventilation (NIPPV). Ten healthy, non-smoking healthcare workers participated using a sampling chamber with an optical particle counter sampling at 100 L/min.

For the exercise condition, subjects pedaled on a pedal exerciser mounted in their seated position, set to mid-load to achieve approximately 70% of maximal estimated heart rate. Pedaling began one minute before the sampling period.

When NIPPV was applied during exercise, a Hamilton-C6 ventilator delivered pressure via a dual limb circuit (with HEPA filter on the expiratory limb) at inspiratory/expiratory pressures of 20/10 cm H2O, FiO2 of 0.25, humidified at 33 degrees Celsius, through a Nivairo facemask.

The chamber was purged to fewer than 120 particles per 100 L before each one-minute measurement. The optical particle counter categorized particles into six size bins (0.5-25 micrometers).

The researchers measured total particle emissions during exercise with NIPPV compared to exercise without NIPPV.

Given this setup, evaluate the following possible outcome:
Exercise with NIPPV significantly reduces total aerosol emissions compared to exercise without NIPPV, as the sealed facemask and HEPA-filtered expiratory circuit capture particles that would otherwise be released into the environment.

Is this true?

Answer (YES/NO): NO